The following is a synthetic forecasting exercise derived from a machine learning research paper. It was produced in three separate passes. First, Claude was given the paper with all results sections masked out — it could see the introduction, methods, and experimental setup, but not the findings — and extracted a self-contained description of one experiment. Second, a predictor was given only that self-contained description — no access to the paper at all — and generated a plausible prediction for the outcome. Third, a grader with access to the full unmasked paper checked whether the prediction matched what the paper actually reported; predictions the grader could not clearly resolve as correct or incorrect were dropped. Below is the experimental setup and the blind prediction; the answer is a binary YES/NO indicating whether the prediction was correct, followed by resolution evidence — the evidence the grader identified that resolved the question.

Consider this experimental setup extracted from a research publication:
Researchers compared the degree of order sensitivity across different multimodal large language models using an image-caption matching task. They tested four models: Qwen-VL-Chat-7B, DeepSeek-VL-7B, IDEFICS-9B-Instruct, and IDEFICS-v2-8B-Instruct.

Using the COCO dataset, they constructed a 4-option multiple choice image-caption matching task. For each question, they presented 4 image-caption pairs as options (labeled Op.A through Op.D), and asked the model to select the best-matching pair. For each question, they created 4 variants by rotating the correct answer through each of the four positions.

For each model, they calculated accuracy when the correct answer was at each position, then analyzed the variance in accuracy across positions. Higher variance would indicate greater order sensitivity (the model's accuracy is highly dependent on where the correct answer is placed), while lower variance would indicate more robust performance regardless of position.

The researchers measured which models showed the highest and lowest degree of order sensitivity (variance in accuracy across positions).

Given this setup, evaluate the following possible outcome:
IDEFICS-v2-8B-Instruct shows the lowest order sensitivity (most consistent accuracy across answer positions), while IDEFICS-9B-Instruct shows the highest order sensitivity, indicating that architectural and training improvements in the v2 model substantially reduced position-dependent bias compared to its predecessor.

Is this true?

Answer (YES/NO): NO